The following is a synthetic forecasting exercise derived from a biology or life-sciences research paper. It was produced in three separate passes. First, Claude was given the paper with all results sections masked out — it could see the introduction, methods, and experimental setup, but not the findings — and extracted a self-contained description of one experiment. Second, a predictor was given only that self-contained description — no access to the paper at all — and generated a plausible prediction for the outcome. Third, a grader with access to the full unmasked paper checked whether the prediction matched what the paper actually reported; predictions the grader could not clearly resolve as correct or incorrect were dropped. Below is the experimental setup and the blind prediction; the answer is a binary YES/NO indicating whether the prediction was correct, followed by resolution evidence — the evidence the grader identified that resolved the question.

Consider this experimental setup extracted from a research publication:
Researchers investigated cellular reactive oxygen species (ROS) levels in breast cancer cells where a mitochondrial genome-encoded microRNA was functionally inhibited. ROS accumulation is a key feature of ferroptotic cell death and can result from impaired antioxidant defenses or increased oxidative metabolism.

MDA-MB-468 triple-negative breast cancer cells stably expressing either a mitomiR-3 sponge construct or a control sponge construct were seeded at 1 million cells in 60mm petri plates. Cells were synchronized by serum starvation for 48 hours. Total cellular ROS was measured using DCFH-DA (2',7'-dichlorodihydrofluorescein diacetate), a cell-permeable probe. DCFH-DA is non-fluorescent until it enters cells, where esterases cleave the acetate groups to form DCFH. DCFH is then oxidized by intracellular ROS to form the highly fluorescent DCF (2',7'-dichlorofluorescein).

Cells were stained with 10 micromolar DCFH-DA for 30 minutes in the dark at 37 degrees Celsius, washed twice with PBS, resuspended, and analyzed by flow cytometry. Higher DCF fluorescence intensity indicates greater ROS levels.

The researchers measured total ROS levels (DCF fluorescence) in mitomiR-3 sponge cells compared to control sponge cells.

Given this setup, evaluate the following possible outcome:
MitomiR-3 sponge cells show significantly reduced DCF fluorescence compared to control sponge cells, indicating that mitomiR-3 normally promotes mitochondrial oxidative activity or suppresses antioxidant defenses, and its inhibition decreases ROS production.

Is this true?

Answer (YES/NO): NO